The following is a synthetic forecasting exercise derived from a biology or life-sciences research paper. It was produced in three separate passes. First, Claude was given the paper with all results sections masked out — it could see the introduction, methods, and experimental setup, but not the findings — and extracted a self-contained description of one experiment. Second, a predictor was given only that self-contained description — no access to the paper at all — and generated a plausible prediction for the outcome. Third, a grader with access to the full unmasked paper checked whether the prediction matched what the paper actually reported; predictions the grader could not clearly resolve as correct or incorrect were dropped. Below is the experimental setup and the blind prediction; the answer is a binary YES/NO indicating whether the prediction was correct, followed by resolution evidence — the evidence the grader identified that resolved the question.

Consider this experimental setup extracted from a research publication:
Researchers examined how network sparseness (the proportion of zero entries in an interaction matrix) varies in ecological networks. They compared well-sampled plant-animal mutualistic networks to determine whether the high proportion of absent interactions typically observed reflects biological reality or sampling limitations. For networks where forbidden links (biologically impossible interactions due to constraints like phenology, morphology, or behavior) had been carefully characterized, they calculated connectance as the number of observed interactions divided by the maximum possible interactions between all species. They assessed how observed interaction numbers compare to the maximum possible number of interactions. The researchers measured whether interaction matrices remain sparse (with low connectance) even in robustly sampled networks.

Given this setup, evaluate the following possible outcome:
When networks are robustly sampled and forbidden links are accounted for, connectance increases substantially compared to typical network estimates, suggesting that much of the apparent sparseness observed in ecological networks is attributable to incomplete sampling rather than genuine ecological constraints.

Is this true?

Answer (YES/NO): NO